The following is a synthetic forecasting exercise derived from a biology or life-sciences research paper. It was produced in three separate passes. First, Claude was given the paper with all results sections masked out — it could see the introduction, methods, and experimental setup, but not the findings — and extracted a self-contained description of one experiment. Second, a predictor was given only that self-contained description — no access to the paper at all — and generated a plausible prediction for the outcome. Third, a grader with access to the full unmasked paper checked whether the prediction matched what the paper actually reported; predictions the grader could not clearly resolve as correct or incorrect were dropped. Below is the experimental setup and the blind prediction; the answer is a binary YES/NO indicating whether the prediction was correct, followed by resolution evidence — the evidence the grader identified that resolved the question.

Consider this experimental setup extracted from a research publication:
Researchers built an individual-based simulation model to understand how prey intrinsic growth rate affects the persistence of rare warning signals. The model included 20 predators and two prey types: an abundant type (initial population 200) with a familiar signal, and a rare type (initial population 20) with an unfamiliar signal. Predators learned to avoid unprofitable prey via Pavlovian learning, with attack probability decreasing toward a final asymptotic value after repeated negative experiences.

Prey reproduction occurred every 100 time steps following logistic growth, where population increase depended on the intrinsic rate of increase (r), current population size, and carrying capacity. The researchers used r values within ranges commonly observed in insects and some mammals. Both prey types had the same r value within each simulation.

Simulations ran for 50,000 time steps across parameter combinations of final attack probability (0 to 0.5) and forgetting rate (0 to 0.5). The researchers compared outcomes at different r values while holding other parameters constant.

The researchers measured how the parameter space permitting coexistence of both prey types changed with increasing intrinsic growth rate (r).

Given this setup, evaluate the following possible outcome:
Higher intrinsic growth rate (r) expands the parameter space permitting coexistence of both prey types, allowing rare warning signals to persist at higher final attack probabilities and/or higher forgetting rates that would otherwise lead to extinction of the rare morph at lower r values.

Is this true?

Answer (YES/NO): YES